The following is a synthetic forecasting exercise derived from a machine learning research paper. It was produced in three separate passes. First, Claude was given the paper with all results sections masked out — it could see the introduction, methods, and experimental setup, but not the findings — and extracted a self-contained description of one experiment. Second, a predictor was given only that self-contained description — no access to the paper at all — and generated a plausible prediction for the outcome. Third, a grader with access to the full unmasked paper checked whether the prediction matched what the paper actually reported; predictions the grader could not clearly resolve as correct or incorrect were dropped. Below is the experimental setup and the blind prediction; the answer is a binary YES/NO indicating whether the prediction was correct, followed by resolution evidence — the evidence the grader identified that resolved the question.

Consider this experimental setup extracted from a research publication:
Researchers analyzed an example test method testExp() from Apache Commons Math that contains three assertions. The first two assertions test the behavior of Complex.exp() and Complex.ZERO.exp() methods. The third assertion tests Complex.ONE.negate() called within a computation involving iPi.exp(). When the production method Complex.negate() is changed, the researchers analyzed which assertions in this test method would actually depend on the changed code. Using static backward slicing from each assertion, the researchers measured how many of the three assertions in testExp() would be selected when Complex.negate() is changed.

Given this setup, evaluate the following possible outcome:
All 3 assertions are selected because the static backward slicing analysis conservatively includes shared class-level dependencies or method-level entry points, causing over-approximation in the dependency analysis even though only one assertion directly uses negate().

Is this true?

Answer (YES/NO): NO